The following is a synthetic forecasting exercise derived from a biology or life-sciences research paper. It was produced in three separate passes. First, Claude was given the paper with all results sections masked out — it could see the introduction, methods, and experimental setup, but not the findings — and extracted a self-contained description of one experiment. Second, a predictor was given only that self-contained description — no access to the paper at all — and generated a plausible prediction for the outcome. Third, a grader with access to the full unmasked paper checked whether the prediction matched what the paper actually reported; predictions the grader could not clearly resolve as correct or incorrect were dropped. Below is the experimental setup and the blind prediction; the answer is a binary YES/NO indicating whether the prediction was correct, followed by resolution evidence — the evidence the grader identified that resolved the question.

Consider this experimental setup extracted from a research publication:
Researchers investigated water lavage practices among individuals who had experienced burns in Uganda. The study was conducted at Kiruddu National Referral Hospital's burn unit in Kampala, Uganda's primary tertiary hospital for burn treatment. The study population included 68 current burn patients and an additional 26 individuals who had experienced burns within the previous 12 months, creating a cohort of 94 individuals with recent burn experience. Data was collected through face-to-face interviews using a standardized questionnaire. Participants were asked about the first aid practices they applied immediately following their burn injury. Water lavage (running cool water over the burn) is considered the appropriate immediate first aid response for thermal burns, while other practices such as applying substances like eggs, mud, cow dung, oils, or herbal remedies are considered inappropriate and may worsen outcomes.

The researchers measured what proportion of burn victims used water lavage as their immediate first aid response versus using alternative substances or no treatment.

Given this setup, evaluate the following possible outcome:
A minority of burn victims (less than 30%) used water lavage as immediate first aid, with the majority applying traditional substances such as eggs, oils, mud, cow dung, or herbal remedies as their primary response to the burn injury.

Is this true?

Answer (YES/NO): YES